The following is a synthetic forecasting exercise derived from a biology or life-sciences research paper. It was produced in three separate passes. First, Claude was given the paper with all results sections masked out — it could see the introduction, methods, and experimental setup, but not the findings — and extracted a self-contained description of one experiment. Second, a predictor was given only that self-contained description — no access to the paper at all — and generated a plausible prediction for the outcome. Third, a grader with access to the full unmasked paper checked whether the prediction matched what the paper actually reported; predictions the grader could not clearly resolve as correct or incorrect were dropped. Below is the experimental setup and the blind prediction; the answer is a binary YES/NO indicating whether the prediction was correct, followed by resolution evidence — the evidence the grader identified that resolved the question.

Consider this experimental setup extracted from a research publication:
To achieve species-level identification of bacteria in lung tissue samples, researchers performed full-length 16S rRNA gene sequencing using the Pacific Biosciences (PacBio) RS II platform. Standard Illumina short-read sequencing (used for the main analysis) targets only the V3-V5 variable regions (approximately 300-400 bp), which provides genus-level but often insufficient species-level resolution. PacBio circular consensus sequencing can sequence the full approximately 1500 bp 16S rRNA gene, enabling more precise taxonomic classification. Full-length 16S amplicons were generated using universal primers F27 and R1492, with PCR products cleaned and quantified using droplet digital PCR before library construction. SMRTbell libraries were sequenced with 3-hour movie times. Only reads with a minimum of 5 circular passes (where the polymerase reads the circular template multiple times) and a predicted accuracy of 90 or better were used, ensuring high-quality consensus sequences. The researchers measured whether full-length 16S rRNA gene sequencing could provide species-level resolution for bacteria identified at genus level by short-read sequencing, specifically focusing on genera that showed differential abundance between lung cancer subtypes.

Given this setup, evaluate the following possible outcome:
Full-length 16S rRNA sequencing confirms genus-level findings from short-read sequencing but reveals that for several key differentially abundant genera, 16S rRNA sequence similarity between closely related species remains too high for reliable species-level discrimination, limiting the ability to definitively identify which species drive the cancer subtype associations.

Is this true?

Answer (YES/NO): NO